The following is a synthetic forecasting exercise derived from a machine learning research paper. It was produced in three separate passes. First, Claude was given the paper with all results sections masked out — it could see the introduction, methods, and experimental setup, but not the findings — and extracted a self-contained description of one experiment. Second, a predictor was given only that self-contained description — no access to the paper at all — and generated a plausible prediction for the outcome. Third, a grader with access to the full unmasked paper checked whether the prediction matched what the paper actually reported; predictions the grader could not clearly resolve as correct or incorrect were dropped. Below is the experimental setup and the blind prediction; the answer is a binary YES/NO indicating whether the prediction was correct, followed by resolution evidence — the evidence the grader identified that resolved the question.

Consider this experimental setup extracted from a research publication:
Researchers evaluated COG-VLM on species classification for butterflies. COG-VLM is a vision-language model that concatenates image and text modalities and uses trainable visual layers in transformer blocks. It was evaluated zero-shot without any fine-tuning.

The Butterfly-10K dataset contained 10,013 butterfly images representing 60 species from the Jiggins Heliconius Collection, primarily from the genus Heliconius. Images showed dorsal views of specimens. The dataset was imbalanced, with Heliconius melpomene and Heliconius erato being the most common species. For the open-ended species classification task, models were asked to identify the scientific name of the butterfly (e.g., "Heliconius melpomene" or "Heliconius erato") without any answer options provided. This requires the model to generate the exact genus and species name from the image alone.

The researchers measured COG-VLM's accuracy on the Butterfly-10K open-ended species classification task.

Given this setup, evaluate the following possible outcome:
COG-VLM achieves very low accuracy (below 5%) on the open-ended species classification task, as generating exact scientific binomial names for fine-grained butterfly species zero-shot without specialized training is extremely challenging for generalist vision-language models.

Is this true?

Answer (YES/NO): YES